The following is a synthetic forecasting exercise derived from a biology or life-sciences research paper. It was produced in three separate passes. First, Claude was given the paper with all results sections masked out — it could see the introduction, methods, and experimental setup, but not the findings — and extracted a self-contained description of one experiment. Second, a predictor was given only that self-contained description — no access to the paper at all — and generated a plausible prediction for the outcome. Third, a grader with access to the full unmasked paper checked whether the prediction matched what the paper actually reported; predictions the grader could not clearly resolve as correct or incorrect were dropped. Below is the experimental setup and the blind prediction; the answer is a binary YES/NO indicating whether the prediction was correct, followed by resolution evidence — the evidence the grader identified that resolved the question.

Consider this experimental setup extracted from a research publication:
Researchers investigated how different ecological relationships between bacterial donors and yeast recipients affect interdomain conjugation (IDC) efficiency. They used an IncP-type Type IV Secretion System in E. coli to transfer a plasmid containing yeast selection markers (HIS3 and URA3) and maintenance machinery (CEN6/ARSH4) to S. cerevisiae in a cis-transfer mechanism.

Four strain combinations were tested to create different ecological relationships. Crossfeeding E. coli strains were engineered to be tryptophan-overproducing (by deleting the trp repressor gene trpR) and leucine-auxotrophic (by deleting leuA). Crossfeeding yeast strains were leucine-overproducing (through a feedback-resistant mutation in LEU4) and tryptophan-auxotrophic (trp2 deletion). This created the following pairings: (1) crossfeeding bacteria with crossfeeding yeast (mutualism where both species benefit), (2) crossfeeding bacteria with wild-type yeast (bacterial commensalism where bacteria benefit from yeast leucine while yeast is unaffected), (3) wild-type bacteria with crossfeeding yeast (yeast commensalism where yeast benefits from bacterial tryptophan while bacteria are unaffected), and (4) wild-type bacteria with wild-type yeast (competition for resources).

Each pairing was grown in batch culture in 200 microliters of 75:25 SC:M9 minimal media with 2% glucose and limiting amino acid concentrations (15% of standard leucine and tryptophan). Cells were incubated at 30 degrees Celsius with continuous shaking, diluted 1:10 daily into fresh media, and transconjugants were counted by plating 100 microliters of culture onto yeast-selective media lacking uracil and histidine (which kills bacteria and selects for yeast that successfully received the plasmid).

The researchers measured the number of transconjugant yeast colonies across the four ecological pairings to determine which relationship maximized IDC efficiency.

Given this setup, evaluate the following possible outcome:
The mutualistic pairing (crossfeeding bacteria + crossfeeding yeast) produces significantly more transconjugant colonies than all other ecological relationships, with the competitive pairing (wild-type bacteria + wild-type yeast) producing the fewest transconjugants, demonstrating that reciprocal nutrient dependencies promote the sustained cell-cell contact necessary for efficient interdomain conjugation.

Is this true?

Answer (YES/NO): NO